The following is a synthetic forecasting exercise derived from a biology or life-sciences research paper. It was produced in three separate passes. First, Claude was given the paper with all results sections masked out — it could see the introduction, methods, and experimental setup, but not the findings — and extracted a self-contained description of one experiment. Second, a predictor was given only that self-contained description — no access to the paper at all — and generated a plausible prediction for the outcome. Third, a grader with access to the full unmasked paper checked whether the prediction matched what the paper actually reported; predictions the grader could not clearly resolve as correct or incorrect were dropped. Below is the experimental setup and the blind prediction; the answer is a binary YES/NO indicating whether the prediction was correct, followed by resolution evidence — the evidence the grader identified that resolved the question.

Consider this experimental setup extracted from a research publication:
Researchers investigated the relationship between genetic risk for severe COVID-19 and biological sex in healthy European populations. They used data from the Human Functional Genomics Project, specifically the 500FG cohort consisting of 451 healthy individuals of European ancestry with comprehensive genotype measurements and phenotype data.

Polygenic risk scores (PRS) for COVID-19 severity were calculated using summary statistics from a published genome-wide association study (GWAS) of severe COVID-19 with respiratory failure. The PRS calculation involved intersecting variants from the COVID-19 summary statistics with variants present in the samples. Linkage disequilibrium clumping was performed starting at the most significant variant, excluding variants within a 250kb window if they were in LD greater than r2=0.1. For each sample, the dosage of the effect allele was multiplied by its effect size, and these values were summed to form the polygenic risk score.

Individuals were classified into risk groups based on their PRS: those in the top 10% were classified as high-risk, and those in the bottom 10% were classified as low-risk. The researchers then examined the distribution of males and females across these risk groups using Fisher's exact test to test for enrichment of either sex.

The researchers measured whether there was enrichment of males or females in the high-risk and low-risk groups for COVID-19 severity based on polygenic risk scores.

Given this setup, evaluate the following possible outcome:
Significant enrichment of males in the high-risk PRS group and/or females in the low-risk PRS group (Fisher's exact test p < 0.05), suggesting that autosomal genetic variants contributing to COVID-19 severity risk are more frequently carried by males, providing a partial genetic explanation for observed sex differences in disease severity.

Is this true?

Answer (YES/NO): NO